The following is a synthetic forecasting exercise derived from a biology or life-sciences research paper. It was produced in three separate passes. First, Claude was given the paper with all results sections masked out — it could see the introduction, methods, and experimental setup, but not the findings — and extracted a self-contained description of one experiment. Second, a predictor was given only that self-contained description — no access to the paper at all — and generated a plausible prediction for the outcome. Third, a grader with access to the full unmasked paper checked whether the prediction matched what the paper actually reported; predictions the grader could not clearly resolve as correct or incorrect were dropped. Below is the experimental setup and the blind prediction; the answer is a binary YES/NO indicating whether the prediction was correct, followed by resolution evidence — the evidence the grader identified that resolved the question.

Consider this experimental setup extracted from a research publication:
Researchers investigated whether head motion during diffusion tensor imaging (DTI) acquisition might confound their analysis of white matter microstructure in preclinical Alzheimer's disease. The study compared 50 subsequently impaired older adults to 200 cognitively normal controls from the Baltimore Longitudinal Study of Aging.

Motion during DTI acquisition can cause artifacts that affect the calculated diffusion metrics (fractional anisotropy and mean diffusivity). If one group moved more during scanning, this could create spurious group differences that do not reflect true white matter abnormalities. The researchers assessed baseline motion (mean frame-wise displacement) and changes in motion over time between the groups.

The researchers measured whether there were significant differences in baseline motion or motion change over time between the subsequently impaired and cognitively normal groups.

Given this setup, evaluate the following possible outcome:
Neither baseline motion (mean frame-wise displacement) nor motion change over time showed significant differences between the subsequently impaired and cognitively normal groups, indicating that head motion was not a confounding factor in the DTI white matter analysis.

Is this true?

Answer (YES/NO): YES